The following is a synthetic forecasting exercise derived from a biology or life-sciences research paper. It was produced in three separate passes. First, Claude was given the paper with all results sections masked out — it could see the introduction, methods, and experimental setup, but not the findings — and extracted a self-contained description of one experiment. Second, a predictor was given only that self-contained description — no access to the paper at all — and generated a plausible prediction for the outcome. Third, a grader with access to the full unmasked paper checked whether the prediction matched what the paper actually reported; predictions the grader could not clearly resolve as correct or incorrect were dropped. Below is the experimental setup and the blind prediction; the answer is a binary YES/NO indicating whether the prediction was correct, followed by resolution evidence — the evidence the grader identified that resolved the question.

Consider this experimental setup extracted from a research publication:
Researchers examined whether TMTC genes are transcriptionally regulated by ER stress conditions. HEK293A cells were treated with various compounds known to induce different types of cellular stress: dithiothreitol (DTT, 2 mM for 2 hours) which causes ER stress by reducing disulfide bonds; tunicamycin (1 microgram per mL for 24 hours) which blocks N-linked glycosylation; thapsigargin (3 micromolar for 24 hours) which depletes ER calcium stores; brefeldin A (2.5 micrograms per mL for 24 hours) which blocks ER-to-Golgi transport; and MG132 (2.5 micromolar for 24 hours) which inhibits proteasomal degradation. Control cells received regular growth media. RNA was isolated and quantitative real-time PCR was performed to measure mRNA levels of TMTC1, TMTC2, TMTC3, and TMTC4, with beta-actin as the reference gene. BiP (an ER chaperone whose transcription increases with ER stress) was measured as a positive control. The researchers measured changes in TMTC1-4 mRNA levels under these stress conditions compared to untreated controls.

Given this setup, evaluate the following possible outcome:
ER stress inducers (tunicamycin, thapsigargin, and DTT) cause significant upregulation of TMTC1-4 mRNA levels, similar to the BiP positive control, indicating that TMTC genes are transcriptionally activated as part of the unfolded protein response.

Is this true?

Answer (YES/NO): NO